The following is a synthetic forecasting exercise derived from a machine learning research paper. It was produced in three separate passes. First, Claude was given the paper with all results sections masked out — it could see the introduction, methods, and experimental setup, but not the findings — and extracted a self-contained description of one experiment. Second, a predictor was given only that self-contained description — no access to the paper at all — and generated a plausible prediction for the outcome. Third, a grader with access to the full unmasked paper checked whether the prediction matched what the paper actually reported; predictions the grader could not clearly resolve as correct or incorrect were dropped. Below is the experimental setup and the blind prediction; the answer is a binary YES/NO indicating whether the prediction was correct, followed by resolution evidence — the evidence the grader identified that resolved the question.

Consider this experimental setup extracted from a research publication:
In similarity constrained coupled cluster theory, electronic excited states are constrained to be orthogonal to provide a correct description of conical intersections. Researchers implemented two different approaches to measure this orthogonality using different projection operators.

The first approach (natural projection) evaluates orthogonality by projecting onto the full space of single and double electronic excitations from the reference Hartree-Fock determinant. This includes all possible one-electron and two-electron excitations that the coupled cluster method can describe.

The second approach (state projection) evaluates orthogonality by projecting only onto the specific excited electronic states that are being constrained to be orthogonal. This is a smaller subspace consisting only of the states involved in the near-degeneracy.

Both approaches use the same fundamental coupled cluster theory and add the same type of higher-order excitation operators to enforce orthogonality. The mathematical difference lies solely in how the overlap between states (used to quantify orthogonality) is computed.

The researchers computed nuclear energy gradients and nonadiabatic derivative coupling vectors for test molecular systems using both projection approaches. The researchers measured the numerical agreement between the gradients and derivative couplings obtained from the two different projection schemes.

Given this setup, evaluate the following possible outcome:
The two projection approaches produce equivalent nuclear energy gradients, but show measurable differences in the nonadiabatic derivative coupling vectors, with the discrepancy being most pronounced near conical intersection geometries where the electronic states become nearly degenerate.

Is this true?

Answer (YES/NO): NO